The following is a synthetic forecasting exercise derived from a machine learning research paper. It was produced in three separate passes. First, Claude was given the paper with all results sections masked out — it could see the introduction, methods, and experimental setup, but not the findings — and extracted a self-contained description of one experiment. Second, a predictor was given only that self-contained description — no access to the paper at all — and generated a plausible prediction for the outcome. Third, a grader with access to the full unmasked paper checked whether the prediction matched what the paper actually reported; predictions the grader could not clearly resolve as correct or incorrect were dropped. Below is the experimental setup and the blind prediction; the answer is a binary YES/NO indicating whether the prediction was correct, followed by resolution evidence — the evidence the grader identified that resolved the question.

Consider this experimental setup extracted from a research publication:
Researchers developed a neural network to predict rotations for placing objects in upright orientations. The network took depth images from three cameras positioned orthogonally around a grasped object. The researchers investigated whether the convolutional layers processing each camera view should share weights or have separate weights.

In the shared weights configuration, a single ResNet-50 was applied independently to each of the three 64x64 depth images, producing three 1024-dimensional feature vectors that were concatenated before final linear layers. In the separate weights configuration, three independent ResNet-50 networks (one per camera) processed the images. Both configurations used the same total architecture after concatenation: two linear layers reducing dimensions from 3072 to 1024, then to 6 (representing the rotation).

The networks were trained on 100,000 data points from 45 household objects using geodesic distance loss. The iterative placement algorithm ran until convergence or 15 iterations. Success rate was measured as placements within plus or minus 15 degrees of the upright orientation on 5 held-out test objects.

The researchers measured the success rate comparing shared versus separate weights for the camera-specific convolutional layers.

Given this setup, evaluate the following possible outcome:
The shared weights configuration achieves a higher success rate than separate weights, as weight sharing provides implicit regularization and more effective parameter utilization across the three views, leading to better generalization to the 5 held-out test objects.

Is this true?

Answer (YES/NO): YES